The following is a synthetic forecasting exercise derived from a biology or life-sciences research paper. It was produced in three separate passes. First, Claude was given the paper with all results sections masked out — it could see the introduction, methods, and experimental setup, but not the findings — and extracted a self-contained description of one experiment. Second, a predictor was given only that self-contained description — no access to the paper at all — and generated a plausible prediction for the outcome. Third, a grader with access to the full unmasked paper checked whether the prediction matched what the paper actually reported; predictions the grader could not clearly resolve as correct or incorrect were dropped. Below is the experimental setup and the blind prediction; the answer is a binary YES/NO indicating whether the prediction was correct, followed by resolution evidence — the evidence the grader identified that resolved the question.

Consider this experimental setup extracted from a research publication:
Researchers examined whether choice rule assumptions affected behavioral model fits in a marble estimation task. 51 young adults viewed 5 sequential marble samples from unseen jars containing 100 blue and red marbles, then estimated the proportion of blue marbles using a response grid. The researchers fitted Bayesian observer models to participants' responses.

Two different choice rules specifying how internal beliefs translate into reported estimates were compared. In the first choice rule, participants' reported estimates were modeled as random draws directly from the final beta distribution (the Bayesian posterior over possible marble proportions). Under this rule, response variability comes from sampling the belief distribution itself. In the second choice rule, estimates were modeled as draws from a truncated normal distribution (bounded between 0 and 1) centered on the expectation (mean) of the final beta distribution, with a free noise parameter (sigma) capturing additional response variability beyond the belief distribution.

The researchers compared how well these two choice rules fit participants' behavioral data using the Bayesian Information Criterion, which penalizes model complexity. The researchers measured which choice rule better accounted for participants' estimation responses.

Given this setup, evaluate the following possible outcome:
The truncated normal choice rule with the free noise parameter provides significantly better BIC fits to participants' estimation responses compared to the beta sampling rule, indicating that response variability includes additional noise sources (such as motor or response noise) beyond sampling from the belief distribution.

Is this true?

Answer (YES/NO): YES